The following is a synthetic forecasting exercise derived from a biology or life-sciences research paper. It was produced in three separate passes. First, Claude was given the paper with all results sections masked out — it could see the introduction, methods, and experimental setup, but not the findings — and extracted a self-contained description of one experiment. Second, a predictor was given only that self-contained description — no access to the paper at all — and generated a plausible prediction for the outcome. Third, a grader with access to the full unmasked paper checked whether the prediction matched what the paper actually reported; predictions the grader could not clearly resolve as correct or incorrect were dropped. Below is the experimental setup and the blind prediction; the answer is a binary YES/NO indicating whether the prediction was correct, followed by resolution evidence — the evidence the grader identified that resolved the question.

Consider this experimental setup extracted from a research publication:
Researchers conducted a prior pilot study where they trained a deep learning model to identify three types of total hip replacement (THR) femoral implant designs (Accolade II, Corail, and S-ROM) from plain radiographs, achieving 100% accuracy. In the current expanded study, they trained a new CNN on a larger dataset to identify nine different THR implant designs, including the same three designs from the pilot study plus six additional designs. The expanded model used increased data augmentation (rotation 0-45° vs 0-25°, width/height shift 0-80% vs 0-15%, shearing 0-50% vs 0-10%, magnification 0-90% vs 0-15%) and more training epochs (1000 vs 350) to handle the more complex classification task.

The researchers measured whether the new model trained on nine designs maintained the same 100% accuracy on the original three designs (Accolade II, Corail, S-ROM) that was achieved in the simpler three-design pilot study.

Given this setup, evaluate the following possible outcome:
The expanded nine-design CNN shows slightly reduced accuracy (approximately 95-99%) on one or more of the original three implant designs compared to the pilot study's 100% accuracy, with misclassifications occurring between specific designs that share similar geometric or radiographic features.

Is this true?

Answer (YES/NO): NO